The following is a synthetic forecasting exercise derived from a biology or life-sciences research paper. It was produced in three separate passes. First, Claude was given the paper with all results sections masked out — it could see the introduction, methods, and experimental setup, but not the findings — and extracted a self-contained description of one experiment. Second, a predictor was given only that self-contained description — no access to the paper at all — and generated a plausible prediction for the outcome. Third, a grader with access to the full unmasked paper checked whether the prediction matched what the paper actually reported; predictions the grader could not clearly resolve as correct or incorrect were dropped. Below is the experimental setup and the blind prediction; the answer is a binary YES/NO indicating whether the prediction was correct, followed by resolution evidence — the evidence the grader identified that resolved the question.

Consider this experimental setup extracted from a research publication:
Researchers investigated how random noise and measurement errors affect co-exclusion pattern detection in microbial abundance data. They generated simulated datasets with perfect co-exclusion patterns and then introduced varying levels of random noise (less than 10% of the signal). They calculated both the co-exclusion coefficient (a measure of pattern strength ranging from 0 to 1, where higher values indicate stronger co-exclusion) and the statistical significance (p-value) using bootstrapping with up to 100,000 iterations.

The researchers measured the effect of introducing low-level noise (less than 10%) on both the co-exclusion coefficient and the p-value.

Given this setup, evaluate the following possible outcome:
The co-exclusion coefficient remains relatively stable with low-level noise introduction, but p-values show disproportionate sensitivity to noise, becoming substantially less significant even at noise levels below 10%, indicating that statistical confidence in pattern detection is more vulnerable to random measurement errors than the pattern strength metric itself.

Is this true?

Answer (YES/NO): NO